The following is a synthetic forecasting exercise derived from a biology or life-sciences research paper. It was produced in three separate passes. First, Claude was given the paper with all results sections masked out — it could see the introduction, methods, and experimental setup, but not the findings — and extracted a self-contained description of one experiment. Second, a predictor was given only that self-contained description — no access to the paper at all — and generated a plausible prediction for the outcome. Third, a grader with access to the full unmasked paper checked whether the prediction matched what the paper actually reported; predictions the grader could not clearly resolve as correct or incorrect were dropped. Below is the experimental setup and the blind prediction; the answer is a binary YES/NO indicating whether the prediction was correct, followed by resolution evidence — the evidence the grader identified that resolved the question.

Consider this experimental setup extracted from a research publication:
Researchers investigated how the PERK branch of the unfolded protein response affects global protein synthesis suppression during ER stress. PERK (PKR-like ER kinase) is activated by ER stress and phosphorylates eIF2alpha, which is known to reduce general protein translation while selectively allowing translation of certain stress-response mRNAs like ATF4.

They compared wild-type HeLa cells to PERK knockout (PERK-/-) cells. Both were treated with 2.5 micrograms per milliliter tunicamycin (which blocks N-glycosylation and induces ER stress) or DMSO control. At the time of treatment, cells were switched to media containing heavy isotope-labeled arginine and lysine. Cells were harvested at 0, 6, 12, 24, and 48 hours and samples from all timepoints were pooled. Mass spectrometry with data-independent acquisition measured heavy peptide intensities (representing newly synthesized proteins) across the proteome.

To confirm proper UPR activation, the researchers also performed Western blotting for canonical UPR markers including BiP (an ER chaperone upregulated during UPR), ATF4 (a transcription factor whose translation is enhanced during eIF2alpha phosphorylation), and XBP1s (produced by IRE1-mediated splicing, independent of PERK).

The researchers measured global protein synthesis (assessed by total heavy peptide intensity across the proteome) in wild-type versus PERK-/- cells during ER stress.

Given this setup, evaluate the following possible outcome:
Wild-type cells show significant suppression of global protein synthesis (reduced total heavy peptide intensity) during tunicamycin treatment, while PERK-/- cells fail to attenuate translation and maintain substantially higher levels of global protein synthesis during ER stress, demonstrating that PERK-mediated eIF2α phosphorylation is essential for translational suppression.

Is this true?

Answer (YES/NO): NO